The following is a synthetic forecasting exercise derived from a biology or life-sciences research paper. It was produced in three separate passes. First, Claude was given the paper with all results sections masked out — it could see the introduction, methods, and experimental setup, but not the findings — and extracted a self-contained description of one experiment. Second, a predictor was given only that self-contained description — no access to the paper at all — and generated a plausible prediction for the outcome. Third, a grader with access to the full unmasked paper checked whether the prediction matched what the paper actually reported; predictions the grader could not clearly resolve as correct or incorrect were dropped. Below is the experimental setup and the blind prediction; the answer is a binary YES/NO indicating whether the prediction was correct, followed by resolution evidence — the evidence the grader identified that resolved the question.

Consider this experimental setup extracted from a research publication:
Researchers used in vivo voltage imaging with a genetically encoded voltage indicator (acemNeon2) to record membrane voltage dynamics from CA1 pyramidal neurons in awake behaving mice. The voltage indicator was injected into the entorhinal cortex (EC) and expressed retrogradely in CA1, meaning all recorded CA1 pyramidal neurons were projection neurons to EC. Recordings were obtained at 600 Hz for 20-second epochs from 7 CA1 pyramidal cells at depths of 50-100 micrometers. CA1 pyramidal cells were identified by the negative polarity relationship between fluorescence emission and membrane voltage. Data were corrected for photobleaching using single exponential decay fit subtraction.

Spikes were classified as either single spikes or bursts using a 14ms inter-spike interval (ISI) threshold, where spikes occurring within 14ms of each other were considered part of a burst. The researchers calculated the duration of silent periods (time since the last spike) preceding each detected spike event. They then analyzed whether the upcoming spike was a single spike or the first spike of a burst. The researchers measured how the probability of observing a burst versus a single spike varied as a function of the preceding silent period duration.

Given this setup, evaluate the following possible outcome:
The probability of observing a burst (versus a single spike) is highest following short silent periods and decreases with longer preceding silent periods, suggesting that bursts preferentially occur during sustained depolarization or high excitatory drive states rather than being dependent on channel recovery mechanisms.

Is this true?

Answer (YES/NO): NO